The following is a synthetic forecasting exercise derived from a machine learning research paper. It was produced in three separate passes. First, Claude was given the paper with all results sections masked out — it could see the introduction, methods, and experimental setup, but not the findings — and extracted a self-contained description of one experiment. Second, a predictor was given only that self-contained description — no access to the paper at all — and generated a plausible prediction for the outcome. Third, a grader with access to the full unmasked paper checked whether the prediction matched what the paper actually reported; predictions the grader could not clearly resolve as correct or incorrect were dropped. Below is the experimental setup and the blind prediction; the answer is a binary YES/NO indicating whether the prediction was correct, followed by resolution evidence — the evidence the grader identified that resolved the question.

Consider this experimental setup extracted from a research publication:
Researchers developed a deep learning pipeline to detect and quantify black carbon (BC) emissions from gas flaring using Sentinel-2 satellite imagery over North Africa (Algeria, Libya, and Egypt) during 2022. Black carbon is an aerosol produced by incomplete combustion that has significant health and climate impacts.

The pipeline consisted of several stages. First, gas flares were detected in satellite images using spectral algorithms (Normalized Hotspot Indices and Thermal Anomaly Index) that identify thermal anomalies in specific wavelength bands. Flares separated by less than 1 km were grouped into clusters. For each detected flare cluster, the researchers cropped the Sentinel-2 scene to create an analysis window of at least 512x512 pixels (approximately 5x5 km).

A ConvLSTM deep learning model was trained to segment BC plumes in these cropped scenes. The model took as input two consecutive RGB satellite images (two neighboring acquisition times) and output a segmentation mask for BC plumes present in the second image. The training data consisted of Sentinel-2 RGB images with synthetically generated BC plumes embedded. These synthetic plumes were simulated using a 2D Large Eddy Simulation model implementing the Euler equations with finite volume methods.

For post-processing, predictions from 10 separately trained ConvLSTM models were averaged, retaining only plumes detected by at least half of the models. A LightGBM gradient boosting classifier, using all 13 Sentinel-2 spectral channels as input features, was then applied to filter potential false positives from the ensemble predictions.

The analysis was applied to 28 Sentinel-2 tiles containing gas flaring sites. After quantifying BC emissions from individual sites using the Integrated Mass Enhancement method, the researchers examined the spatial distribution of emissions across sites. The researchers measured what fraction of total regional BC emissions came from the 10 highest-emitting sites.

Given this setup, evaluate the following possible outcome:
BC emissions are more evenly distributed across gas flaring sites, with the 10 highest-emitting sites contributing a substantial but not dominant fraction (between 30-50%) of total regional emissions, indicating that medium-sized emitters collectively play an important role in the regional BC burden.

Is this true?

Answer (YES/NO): NO